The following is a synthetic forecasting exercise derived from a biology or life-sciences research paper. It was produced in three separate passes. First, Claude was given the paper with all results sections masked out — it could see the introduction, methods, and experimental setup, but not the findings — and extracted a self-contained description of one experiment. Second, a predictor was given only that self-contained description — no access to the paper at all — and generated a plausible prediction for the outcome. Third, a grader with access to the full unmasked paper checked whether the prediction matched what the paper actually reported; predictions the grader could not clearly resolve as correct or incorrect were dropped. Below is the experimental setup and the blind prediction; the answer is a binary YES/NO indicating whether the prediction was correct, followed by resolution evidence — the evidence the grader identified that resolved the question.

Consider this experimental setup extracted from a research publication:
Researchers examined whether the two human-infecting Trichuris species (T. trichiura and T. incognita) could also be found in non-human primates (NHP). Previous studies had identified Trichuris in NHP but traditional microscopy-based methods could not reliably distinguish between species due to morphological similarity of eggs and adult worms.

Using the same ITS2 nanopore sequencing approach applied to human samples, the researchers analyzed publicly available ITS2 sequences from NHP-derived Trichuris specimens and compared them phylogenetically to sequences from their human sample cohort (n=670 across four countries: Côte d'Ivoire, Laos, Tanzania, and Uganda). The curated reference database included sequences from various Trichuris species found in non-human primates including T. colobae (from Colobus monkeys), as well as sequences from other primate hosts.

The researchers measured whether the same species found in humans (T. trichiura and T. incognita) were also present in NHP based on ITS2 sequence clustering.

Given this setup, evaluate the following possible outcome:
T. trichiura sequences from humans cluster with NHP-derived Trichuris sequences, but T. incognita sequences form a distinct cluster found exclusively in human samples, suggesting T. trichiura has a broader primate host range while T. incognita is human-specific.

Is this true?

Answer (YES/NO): NO